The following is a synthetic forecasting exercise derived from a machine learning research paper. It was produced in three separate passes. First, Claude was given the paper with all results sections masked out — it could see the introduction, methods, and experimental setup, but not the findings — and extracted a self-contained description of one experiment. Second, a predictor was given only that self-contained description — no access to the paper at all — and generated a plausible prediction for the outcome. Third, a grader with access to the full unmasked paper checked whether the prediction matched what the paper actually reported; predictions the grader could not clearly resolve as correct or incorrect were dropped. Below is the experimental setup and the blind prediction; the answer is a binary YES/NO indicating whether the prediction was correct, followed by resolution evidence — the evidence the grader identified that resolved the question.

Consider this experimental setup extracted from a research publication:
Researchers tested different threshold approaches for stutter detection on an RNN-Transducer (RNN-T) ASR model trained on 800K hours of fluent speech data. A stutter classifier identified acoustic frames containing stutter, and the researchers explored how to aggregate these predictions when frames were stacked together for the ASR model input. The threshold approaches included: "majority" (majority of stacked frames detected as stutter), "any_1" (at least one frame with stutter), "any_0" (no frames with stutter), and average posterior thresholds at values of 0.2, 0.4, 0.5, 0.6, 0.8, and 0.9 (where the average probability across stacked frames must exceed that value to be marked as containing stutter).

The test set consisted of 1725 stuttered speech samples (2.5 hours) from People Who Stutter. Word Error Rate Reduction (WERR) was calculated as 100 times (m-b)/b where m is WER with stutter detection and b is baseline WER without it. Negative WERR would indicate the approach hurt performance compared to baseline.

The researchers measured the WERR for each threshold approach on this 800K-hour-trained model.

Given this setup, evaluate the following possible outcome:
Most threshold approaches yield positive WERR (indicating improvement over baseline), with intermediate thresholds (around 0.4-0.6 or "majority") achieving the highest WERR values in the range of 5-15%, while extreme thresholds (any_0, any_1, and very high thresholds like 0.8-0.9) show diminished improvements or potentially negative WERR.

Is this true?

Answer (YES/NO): NO